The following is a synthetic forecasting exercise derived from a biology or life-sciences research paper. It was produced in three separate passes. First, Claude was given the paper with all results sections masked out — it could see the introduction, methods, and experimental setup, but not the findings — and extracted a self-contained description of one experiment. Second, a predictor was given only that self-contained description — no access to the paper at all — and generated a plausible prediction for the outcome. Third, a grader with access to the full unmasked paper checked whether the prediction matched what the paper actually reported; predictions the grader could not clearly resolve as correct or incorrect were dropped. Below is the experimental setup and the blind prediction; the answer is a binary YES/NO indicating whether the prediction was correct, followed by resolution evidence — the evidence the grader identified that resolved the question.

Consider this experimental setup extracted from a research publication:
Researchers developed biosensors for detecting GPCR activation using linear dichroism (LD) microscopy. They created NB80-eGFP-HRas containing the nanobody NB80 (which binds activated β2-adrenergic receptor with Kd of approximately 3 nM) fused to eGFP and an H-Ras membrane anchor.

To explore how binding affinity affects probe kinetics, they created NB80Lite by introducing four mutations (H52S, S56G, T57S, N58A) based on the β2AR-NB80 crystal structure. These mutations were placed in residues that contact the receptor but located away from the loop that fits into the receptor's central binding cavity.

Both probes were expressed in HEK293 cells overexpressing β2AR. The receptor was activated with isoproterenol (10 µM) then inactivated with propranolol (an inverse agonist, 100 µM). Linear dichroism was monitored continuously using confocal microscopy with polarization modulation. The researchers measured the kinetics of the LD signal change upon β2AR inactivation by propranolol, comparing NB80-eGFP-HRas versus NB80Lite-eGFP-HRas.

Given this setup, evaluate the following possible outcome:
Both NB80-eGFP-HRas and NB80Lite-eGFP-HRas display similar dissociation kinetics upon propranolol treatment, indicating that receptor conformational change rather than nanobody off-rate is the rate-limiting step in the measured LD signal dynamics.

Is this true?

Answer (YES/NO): NO